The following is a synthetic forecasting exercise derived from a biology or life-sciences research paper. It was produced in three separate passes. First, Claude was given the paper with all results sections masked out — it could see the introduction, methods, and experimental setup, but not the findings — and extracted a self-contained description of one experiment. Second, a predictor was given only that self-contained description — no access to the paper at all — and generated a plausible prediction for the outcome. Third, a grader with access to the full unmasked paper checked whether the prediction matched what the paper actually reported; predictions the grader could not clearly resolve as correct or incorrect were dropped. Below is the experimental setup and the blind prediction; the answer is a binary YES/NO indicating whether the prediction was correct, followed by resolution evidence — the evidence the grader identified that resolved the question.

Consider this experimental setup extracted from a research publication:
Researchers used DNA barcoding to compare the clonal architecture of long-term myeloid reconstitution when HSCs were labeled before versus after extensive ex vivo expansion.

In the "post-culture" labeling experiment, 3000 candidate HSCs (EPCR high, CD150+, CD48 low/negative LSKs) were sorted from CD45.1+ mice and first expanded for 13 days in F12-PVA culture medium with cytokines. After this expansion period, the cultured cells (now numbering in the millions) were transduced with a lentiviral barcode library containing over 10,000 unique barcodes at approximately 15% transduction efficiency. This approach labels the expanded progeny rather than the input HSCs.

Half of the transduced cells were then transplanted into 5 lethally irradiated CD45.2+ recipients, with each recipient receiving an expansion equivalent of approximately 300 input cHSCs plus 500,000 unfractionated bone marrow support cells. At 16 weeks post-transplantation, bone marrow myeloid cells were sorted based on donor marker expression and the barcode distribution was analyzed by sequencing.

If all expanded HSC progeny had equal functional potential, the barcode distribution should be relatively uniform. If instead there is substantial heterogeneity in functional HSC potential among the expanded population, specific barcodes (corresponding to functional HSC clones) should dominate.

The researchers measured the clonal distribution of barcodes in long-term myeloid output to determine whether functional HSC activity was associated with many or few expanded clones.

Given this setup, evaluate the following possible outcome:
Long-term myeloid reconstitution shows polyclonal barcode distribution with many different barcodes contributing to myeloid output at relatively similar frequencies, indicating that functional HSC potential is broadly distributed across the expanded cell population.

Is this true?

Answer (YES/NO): YES